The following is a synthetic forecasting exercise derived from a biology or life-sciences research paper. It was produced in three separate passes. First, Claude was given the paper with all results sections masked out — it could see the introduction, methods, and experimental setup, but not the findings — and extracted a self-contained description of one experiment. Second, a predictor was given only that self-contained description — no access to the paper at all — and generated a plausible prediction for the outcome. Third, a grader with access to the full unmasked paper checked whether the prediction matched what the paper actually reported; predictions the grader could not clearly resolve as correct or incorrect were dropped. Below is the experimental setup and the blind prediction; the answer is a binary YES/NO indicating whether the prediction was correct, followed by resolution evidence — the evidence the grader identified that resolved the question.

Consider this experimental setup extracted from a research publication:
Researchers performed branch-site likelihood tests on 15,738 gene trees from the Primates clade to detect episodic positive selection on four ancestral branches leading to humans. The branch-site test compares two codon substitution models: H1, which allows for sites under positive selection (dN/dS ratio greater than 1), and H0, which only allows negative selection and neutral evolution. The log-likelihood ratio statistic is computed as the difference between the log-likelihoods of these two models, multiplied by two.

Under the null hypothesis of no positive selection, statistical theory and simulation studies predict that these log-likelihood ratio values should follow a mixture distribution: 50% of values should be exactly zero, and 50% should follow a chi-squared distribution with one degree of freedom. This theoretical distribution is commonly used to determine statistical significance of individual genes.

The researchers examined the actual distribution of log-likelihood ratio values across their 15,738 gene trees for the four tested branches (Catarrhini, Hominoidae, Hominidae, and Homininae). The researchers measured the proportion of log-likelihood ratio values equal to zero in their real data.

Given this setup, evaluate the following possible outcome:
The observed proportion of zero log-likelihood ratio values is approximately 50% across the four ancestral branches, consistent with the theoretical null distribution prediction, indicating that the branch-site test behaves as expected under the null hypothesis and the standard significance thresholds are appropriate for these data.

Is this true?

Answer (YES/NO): NO